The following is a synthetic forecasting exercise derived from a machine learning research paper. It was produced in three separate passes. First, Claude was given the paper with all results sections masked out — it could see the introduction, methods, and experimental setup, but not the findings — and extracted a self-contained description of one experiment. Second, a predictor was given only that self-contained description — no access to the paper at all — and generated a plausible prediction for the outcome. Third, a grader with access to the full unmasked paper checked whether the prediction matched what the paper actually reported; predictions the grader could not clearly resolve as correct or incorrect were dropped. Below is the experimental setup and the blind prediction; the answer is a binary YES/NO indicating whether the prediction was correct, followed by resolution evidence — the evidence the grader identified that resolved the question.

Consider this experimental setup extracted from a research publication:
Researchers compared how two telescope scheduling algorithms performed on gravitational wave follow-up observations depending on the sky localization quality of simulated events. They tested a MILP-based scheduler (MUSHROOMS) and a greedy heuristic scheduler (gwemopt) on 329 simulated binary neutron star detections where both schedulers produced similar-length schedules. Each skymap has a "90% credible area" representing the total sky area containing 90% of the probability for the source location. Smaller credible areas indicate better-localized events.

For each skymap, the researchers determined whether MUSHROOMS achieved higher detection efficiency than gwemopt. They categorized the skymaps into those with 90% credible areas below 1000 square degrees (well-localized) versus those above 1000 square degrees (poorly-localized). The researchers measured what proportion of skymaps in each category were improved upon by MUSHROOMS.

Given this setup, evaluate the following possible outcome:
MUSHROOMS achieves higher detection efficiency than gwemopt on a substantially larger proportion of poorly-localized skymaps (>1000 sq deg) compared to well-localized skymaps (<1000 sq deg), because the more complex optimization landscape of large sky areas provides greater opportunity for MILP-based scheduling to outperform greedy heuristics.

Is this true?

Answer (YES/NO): YES